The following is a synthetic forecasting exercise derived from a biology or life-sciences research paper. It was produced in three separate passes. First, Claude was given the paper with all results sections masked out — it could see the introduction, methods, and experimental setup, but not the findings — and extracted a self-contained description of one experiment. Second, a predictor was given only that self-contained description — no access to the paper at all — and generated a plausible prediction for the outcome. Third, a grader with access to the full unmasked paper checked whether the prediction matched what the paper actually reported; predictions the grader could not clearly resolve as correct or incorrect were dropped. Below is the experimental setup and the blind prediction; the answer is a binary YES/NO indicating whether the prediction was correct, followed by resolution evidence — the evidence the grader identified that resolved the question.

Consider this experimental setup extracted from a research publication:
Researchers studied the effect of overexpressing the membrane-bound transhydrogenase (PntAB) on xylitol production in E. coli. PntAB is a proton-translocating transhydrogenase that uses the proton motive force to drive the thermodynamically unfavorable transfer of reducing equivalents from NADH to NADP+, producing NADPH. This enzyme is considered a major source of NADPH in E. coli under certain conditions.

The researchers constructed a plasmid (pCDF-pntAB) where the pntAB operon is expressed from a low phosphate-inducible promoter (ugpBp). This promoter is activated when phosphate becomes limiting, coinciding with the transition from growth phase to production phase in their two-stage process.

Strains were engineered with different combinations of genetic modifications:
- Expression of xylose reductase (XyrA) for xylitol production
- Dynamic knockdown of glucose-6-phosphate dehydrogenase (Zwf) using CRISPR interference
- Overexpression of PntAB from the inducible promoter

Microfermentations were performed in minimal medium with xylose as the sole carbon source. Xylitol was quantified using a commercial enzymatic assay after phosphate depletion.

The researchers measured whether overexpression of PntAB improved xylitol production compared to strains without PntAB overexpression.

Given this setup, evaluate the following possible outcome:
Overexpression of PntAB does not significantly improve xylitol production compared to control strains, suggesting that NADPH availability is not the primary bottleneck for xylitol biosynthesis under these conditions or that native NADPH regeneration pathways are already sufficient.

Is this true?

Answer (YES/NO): NO